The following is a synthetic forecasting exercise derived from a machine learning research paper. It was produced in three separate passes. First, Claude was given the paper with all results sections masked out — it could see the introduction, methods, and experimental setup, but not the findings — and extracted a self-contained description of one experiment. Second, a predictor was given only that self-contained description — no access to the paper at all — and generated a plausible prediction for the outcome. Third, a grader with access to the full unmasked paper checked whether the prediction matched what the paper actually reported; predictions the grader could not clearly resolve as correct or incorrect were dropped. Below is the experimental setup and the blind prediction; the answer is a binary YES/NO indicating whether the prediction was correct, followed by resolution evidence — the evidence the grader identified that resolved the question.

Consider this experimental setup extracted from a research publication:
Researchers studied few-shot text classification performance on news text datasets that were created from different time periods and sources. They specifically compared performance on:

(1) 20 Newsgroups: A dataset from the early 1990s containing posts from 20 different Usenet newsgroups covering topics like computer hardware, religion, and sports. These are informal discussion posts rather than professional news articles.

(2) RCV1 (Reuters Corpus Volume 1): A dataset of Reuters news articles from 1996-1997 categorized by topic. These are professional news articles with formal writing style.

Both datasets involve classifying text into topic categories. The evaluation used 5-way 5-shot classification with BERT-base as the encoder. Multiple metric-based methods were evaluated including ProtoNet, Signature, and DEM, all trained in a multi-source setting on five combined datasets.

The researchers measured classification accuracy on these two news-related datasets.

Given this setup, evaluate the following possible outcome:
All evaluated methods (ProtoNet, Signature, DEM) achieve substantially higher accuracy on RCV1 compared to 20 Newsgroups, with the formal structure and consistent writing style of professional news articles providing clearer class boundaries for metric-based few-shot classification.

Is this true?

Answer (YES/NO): YES